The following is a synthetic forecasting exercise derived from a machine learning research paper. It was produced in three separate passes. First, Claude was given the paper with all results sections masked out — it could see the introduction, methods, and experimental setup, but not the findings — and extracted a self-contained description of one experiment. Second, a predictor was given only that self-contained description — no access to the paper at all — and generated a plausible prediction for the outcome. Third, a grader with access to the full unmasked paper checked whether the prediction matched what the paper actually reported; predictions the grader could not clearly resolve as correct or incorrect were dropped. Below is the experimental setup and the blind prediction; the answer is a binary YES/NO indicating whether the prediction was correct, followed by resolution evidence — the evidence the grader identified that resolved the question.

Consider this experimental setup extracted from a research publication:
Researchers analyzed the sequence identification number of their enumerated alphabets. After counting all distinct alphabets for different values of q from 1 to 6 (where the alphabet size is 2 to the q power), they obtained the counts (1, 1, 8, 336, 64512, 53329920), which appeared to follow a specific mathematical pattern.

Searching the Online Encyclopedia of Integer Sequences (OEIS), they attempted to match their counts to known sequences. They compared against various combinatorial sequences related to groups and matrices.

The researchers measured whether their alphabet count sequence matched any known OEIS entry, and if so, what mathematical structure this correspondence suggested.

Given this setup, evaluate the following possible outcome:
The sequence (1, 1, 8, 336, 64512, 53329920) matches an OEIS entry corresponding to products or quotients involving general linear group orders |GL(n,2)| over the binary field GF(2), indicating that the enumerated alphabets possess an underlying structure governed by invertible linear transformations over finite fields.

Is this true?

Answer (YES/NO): YES